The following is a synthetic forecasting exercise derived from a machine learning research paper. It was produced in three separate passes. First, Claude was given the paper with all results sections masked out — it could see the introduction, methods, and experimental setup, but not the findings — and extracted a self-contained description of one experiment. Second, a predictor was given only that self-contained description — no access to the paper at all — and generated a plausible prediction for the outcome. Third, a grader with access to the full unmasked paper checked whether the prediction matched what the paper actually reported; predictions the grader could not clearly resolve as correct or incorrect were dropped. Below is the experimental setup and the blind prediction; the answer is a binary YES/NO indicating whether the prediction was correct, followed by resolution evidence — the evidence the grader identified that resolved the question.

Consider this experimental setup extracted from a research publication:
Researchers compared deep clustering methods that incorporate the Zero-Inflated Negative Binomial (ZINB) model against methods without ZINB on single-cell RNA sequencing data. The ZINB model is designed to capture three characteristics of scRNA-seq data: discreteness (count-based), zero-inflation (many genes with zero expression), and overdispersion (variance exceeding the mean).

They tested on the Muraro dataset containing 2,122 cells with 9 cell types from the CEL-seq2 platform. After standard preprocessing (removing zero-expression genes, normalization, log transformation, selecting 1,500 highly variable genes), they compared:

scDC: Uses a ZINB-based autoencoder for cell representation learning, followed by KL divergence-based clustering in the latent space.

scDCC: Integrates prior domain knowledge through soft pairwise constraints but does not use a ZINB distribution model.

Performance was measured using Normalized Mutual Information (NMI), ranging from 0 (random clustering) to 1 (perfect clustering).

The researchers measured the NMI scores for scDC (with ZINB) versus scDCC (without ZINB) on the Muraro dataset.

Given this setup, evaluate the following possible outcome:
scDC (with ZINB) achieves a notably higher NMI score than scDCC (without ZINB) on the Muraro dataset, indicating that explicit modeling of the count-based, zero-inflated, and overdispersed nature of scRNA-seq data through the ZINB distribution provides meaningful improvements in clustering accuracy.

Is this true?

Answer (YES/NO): NO